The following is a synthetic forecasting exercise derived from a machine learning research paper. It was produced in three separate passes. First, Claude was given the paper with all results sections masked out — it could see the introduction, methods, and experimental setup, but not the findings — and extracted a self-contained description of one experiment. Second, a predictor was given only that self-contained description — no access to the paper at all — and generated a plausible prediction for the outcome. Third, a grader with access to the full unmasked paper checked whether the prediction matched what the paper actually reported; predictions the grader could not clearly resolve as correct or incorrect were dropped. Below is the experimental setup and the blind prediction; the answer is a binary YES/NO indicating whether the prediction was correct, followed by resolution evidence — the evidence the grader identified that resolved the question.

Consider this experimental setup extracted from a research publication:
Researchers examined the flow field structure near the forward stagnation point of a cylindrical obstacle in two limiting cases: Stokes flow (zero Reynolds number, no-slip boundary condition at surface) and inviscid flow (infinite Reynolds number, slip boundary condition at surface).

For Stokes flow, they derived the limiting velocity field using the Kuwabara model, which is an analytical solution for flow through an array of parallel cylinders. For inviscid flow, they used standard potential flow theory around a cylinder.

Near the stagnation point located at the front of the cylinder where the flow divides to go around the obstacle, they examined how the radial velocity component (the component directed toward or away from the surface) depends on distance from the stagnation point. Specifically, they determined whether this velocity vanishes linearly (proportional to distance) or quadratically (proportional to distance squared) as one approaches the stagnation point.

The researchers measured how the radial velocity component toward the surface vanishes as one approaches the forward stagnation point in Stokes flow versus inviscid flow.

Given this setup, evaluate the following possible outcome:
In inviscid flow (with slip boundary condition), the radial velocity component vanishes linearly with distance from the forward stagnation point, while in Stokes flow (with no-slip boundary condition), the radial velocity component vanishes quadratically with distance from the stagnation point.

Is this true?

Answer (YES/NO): YES